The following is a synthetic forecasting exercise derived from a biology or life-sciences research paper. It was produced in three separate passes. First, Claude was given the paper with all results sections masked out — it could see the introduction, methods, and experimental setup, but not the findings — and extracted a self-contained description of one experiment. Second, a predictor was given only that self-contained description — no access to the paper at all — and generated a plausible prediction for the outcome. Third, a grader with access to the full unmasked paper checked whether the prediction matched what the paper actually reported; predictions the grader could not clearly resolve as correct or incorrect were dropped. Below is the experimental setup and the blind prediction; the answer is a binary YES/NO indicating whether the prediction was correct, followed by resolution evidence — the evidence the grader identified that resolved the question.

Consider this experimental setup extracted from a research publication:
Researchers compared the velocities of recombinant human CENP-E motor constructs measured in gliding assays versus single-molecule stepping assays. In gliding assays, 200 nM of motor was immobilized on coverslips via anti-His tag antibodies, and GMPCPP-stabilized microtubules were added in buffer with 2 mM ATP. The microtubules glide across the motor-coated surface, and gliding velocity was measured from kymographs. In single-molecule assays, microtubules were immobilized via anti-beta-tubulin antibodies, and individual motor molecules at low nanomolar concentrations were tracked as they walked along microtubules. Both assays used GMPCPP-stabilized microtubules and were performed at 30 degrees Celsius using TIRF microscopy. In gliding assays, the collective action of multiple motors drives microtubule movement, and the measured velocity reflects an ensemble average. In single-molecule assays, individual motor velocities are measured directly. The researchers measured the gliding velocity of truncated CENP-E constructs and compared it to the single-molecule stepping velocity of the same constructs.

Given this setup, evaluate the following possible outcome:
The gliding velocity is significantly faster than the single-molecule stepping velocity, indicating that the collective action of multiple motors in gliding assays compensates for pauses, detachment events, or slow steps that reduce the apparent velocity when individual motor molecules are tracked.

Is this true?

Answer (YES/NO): NO